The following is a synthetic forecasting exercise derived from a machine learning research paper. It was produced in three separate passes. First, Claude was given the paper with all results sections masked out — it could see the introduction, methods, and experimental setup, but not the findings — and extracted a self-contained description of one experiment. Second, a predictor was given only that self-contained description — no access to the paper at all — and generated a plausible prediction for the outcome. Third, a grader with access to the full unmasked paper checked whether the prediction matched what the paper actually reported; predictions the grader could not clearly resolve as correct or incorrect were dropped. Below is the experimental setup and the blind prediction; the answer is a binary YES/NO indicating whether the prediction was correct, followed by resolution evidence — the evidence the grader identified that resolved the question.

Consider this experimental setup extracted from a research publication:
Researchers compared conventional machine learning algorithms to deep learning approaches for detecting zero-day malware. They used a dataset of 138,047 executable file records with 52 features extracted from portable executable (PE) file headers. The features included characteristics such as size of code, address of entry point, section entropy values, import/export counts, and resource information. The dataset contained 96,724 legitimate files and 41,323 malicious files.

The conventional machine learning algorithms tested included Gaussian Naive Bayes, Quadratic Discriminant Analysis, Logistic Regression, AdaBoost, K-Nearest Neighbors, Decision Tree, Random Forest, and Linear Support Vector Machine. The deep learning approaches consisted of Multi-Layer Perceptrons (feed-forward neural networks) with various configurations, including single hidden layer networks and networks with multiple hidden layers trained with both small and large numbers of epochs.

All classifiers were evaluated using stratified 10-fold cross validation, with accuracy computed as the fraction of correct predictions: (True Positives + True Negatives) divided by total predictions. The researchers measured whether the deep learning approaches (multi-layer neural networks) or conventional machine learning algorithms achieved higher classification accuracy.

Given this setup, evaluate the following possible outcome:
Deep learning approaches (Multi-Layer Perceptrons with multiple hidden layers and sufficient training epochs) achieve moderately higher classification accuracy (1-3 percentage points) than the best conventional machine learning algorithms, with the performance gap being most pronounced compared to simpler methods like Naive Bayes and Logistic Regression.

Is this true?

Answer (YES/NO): NO